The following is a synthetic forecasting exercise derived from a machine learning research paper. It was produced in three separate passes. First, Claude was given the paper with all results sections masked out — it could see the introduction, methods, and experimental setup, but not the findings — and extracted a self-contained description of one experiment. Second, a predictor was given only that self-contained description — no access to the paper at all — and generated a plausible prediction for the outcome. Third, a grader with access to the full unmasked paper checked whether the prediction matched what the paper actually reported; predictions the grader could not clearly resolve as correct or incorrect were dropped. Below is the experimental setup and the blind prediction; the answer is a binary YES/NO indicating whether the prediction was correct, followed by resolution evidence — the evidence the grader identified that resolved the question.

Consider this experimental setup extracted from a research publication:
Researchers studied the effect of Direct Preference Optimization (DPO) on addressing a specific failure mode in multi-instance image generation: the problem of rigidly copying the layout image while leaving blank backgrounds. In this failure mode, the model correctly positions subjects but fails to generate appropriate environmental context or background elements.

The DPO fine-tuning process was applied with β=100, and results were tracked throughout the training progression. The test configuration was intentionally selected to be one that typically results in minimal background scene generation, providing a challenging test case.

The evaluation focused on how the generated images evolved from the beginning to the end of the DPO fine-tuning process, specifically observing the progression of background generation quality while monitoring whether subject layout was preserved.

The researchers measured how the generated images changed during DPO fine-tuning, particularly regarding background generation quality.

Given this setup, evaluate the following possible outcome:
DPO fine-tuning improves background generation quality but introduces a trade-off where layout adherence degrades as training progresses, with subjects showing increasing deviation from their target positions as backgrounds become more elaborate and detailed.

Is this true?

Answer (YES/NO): NO